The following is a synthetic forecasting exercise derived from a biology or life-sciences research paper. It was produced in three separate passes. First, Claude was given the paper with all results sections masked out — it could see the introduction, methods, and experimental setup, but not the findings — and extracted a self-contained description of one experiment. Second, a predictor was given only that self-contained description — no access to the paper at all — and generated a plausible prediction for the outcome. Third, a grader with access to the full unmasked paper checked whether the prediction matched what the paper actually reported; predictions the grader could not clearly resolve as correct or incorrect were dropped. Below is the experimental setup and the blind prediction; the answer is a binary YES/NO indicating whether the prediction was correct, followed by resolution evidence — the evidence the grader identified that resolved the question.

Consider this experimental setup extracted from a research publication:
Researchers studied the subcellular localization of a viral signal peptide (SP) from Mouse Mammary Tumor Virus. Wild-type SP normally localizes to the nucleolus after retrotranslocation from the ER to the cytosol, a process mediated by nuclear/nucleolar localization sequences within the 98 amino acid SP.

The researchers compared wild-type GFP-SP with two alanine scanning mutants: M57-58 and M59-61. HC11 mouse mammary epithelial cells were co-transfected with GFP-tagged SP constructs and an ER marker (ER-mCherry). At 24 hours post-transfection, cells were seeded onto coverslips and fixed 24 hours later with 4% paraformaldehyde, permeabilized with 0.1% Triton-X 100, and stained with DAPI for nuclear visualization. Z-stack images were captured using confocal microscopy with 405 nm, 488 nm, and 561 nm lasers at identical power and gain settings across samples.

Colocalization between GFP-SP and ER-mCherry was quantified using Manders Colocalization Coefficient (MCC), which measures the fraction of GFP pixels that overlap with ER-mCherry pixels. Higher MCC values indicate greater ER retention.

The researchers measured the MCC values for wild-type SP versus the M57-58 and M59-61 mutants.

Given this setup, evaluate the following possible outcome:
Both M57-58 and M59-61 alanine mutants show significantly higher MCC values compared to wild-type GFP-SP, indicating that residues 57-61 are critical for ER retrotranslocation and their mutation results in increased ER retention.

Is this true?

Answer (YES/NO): NO